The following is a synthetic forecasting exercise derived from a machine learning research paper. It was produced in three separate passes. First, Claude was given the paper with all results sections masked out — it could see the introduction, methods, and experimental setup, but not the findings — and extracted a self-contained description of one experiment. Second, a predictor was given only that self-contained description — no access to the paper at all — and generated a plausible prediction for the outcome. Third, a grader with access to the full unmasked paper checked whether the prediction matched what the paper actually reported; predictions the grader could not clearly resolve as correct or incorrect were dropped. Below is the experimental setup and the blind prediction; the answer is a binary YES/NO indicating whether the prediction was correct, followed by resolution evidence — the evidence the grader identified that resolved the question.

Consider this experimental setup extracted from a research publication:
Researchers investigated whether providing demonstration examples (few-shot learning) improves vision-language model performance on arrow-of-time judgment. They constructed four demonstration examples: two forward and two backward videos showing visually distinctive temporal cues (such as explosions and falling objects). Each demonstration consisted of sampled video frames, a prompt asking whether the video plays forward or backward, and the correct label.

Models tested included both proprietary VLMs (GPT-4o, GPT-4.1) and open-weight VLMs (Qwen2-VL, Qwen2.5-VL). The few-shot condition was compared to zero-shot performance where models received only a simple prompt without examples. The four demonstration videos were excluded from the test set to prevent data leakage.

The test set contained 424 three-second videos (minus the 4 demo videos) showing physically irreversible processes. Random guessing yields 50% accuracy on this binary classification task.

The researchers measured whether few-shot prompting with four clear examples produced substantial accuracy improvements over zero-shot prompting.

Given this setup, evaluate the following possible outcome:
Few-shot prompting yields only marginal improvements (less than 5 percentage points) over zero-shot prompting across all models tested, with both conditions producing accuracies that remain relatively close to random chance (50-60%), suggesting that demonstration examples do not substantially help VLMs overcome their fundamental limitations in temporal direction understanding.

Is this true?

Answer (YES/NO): NO